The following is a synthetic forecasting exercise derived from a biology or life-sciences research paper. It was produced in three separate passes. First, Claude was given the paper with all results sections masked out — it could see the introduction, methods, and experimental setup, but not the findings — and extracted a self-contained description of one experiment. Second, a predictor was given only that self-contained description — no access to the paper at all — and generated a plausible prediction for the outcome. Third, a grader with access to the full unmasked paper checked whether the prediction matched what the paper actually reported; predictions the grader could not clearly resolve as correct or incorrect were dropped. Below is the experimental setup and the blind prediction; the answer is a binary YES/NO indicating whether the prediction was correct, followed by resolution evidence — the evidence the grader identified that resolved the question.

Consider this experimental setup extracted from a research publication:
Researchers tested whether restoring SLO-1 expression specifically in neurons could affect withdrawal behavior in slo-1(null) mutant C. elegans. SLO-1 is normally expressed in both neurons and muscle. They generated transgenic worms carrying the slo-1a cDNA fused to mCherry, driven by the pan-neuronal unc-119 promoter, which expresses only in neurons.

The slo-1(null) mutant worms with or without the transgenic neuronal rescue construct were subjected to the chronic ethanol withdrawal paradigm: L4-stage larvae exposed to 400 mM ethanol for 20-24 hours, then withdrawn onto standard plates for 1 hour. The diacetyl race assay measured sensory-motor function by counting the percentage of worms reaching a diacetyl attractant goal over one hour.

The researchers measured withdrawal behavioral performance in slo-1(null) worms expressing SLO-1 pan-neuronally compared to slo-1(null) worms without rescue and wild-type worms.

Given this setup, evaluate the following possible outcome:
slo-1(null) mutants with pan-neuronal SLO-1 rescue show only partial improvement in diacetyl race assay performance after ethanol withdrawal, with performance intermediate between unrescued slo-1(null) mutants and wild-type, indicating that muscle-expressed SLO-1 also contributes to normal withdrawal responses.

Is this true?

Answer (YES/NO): NO